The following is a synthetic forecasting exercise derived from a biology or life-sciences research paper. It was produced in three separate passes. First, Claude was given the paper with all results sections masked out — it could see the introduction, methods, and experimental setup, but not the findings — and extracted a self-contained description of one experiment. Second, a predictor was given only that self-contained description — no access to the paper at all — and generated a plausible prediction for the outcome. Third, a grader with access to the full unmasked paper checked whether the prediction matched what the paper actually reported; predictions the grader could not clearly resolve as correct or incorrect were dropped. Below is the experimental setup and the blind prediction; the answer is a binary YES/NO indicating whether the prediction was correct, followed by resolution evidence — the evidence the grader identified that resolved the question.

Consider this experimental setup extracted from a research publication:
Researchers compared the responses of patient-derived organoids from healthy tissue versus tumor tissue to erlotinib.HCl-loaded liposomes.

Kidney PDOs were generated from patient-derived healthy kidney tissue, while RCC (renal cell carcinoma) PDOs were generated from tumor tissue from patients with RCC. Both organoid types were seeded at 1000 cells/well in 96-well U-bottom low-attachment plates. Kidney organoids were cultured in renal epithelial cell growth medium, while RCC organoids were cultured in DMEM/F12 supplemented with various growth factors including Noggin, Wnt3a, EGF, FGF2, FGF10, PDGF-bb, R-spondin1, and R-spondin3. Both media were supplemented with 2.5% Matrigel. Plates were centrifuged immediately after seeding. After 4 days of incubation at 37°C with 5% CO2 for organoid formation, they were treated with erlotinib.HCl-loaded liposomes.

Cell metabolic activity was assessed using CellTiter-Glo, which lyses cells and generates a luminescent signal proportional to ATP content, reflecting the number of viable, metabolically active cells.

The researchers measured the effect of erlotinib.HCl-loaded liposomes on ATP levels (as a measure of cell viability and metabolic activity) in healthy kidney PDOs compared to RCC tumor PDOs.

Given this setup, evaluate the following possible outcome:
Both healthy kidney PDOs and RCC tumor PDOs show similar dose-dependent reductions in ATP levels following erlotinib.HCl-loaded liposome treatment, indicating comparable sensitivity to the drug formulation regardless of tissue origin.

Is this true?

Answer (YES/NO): NO